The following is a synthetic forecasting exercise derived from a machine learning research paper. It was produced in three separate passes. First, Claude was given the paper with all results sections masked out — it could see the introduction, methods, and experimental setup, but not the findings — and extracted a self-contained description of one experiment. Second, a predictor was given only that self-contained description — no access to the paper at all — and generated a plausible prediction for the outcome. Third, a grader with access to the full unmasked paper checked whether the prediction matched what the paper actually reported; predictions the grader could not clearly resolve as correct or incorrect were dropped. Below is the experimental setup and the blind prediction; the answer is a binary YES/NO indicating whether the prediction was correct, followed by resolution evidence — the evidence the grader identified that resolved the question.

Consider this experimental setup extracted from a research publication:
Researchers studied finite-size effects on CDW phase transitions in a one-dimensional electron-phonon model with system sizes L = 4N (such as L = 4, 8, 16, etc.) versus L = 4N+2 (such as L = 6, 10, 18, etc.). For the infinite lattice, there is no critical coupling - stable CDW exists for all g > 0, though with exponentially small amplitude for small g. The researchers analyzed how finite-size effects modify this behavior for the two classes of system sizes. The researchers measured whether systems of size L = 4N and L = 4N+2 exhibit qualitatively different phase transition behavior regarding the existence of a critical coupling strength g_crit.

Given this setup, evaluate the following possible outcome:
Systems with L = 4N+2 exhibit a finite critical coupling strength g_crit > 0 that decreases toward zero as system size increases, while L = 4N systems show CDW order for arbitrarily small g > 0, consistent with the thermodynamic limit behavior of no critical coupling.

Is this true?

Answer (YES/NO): YES